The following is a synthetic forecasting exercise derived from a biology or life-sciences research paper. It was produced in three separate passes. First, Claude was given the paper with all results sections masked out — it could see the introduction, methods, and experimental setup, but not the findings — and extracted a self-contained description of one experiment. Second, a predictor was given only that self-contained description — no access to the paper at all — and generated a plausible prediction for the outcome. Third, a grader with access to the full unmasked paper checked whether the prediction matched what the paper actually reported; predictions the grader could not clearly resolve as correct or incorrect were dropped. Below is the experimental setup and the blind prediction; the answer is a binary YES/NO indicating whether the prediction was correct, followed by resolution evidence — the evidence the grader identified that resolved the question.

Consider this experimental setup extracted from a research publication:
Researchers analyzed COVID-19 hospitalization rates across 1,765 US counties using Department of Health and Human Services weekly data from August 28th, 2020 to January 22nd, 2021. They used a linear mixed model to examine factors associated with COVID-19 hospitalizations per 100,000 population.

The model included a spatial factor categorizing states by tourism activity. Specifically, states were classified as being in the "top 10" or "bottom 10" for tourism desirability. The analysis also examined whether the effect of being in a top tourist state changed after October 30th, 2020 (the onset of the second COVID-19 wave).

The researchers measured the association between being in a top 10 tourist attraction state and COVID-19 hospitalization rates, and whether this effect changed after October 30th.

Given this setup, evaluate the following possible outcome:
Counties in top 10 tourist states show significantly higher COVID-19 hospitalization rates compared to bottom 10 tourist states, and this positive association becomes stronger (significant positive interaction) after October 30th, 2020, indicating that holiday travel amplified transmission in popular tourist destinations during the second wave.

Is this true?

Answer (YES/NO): NO